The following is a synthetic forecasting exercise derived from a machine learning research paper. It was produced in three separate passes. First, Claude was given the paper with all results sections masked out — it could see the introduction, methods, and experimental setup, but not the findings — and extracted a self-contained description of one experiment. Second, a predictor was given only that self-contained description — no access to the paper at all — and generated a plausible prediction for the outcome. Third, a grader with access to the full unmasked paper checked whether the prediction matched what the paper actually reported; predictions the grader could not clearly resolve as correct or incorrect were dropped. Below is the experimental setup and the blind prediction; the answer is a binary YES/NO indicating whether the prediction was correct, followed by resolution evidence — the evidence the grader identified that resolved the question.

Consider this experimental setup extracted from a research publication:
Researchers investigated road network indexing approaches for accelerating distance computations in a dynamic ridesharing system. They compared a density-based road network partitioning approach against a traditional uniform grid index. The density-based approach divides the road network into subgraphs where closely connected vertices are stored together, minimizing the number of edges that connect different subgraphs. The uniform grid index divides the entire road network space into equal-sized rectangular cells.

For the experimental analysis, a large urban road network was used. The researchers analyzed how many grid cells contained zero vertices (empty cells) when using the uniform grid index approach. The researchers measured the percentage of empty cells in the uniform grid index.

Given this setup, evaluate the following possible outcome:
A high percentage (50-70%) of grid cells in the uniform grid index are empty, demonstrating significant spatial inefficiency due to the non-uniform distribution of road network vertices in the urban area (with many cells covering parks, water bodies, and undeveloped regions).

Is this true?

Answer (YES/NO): NO